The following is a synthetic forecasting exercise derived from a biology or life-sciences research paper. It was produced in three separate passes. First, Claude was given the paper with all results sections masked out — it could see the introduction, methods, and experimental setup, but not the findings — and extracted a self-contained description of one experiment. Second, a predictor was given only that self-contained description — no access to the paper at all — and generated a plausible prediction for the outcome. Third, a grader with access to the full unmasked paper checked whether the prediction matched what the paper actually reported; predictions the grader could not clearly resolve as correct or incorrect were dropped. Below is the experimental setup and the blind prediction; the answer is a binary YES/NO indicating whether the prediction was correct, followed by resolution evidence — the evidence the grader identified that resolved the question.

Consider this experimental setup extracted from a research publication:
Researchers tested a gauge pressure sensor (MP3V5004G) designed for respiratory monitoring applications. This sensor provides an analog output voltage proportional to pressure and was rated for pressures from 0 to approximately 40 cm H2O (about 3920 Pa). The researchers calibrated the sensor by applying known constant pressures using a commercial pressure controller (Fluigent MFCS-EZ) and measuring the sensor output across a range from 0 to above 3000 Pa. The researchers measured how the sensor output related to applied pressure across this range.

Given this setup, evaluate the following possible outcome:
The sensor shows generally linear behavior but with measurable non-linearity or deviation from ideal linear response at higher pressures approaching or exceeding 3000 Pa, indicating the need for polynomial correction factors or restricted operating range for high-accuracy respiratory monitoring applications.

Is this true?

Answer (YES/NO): NO